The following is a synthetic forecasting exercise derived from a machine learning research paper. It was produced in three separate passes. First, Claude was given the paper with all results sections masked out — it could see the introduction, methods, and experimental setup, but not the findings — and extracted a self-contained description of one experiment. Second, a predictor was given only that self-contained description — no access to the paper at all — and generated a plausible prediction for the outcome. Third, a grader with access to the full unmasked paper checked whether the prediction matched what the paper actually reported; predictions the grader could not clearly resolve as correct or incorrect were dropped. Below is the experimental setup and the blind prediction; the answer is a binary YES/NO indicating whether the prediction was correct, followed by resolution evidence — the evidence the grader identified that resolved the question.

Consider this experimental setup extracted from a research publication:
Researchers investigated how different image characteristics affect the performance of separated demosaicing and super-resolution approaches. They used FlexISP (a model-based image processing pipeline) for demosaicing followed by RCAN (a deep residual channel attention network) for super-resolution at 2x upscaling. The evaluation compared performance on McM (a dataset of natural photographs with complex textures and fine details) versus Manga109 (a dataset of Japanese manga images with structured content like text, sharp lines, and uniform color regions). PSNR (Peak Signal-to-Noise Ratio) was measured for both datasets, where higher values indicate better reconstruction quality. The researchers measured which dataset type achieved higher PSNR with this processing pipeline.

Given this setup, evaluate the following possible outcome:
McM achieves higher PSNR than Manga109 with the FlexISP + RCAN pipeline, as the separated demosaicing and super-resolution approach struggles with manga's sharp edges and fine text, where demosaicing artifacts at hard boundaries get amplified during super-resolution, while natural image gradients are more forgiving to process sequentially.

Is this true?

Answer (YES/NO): YES